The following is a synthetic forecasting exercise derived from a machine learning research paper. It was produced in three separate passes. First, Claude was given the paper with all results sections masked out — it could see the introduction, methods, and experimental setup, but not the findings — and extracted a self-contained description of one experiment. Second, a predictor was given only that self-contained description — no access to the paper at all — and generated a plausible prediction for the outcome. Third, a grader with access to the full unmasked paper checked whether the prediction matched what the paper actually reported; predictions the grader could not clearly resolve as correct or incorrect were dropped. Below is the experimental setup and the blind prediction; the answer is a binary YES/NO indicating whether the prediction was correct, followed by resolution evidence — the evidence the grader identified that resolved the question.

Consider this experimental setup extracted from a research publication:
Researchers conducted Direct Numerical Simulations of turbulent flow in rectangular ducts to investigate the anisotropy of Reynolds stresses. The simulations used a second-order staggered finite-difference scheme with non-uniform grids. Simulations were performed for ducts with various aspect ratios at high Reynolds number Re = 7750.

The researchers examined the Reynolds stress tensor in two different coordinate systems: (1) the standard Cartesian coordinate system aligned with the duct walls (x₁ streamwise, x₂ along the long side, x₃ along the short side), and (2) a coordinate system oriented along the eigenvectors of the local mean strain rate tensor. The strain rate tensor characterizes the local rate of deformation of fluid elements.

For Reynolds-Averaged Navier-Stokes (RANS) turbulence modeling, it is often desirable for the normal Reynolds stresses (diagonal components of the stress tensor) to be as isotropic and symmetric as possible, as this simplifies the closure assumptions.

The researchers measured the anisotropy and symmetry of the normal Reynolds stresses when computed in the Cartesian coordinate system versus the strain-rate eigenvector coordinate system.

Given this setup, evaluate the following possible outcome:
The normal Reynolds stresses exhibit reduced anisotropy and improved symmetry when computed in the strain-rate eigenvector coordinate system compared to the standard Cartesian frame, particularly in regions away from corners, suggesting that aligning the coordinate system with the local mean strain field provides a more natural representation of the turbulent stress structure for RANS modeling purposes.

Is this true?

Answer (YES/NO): NO